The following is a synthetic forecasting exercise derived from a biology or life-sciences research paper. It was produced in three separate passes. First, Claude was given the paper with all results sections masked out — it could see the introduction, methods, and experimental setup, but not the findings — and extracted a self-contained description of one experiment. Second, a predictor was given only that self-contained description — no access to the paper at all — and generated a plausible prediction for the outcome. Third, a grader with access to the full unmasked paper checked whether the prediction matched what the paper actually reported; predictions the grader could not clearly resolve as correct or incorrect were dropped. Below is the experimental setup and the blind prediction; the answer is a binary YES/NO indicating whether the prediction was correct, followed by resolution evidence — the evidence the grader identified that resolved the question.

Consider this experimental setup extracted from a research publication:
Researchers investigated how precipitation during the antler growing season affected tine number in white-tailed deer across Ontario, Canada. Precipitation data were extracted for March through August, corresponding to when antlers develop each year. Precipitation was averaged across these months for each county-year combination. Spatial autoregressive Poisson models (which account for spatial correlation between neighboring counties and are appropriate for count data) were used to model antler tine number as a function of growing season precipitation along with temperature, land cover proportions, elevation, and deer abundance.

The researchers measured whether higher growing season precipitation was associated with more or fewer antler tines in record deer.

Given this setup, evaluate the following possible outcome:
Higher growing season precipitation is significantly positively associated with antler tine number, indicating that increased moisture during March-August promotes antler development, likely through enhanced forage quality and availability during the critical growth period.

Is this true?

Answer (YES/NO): NO